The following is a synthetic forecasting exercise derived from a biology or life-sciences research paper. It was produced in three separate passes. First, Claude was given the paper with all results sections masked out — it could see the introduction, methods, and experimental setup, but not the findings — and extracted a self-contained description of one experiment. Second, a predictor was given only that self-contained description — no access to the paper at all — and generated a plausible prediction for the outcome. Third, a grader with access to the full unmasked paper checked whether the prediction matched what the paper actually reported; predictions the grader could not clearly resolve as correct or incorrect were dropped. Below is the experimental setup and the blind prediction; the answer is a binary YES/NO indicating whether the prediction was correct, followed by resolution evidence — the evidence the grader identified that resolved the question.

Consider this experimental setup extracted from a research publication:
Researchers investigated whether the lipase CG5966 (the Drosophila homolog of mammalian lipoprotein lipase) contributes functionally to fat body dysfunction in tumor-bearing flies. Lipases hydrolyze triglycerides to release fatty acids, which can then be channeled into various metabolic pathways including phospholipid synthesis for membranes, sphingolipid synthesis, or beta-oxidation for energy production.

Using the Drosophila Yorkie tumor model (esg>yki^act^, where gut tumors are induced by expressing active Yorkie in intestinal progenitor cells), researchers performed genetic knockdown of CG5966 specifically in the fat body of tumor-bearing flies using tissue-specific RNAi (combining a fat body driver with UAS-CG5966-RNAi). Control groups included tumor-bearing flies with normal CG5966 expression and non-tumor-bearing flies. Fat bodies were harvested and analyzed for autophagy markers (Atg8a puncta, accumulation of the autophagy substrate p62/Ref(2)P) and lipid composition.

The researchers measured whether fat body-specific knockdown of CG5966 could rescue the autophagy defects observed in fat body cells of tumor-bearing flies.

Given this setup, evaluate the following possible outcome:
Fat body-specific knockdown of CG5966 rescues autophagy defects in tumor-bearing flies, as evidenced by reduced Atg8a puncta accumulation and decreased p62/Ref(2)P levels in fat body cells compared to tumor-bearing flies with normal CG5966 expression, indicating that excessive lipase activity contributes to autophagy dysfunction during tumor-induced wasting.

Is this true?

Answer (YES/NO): NO